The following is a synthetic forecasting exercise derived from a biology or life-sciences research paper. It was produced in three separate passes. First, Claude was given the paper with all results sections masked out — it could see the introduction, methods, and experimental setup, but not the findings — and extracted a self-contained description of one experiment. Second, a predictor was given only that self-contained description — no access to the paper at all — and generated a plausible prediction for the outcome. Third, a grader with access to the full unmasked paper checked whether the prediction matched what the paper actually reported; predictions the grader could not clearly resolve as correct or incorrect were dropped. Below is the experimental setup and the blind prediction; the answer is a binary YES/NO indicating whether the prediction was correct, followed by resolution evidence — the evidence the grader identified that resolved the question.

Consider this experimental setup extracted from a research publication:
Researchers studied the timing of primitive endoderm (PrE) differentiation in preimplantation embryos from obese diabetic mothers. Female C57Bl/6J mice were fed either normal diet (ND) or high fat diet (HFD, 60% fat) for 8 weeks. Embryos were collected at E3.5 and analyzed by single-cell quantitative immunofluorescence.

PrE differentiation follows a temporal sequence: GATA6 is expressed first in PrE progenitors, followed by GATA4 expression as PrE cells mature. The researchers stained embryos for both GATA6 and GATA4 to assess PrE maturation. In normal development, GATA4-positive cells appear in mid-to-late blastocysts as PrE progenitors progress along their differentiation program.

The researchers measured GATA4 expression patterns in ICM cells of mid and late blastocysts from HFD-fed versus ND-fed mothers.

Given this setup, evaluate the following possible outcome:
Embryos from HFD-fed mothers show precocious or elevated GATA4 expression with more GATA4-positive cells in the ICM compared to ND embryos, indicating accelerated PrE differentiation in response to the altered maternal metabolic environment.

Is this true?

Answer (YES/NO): NO